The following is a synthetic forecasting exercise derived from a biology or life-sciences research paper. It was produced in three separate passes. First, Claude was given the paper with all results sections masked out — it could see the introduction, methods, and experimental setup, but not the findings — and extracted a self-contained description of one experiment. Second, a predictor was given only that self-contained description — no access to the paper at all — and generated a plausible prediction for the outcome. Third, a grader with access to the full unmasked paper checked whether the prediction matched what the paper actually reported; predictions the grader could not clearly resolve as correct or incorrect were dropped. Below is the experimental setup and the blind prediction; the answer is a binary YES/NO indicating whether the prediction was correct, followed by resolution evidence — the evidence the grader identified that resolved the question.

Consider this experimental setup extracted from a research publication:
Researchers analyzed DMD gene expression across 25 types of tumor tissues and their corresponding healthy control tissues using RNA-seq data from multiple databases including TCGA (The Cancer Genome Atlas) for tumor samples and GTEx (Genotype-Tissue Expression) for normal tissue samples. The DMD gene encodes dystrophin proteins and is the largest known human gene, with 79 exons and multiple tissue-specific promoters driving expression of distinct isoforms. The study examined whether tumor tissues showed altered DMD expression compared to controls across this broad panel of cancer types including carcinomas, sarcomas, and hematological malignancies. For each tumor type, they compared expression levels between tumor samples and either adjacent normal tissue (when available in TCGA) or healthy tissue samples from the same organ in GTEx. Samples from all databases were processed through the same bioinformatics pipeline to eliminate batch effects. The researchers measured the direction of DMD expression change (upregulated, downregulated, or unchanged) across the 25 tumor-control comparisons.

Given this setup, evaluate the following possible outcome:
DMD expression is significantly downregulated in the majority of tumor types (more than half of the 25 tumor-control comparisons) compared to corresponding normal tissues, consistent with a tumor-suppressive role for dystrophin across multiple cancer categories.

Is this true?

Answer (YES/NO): YES